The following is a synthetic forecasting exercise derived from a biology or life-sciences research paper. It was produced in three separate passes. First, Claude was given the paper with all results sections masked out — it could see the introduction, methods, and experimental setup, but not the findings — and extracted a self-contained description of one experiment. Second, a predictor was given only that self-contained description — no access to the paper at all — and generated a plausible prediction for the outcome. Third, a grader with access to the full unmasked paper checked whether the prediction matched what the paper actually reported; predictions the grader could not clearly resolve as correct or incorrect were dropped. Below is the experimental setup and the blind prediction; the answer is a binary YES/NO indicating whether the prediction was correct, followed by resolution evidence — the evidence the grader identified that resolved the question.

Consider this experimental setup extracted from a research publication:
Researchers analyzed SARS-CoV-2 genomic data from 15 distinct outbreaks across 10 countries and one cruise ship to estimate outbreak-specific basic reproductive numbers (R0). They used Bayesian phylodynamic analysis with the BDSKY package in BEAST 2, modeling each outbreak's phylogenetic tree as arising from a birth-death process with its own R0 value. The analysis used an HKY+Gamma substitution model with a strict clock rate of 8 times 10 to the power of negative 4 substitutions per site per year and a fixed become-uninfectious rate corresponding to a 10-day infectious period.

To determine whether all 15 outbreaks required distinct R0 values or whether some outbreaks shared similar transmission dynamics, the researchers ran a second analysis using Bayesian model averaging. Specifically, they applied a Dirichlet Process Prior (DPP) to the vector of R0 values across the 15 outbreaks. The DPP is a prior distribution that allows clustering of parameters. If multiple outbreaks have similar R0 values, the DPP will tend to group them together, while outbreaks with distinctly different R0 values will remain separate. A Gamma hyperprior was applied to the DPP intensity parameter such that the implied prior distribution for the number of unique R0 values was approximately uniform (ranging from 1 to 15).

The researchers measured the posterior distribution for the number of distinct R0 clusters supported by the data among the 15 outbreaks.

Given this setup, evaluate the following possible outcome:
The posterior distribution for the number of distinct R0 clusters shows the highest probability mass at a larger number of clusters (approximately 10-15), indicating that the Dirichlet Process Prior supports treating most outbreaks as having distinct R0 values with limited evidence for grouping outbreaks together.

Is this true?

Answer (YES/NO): NO